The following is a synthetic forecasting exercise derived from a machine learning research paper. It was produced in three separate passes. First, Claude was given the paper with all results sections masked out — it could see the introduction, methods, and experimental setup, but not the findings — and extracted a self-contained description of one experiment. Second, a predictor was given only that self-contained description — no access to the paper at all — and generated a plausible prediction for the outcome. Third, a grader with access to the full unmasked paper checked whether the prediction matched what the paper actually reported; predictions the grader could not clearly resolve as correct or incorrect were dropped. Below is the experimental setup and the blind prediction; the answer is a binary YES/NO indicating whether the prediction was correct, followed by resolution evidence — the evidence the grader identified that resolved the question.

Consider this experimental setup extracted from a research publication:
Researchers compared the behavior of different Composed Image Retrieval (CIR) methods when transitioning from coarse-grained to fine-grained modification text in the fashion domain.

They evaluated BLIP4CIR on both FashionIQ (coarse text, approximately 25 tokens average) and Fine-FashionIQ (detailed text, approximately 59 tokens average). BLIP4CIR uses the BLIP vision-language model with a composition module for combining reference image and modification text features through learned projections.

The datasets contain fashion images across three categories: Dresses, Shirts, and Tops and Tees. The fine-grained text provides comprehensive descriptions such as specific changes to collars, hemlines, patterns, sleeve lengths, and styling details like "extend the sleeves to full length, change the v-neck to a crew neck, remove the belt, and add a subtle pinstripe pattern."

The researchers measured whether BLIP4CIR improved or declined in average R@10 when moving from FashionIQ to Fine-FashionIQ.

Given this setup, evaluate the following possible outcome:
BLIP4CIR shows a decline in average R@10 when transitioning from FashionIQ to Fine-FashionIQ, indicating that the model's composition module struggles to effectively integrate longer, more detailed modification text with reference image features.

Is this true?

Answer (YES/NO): YES